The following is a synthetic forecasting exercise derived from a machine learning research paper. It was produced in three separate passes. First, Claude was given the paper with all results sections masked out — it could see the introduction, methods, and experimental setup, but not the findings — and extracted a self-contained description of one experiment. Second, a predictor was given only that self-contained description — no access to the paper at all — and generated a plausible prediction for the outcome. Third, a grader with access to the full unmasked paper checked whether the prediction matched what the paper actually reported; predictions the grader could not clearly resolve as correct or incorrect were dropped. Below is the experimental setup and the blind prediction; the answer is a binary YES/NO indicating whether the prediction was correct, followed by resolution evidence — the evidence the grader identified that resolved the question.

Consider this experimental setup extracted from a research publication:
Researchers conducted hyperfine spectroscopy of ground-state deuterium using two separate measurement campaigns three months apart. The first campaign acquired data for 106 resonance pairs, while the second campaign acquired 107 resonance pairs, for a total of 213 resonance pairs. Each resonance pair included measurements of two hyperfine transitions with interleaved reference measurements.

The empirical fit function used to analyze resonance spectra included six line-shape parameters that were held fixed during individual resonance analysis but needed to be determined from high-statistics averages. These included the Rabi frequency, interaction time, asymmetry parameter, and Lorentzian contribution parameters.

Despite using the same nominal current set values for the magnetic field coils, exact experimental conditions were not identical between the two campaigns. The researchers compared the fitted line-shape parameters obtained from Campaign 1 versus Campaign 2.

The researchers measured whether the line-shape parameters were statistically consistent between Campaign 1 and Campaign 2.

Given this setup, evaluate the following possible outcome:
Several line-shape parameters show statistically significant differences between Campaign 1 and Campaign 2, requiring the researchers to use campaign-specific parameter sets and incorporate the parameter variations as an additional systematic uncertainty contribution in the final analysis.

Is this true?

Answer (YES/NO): NO